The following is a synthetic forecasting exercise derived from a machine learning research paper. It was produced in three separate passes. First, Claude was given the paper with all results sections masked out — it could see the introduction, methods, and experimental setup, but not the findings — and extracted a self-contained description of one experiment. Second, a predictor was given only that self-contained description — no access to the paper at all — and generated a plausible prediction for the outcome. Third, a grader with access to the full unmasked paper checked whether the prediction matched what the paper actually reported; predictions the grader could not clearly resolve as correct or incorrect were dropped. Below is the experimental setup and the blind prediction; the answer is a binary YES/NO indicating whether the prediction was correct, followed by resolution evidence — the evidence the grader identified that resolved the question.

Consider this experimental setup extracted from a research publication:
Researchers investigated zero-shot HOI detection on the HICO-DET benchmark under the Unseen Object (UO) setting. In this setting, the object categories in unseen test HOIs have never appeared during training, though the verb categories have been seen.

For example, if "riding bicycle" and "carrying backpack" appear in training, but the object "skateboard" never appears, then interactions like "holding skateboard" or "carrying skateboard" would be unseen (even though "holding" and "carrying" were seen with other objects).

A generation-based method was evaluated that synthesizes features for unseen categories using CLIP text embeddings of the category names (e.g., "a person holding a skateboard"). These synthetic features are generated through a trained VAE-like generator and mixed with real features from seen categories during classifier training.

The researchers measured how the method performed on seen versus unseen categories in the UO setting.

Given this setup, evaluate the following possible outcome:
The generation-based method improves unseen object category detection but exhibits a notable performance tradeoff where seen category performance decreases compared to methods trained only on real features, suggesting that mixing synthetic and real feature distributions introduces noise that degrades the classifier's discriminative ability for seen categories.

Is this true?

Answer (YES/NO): NO